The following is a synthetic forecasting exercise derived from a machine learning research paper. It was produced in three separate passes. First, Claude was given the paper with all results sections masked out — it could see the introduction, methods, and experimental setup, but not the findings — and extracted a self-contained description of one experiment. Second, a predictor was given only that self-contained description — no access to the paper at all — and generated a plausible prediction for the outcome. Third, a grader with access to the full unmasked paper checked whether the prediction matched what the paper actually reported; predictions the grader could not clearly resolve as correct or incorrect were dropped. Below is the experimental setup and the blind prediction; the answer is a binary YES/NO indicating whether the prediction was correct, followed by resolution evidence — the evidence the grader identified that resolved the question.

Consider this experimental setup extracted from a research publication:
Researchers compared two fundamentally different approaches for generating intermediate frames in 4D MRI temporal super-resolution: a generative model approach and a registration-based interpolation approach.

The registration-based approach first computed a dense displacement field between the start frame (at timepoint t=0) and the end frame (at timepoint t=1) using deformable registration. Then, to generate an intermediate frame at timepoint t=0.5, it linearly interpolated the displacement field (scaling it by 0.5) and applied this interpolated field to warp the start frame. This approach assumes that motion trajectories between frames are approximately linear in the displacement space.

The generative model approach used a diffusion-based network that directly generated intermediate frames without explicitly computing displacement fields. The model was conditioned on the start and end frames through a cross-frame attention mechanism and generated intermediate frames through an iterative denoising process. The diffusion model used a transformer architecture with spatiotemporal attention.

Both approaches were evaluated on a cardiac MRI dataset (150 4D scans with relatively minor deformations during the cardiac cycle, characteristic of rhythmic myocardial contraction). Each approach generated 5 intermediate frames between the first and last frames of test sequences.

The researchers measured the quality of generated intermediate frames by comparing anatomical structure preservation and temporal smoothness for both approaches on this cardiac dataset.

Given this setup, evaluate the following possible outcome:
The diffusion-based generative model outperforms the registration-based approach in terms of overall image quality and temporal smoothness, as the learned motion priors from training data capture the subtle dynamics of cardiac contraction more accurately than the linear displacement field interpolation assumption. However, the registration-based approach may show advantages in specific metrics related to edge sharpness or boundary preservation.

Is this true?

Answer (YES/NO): NO